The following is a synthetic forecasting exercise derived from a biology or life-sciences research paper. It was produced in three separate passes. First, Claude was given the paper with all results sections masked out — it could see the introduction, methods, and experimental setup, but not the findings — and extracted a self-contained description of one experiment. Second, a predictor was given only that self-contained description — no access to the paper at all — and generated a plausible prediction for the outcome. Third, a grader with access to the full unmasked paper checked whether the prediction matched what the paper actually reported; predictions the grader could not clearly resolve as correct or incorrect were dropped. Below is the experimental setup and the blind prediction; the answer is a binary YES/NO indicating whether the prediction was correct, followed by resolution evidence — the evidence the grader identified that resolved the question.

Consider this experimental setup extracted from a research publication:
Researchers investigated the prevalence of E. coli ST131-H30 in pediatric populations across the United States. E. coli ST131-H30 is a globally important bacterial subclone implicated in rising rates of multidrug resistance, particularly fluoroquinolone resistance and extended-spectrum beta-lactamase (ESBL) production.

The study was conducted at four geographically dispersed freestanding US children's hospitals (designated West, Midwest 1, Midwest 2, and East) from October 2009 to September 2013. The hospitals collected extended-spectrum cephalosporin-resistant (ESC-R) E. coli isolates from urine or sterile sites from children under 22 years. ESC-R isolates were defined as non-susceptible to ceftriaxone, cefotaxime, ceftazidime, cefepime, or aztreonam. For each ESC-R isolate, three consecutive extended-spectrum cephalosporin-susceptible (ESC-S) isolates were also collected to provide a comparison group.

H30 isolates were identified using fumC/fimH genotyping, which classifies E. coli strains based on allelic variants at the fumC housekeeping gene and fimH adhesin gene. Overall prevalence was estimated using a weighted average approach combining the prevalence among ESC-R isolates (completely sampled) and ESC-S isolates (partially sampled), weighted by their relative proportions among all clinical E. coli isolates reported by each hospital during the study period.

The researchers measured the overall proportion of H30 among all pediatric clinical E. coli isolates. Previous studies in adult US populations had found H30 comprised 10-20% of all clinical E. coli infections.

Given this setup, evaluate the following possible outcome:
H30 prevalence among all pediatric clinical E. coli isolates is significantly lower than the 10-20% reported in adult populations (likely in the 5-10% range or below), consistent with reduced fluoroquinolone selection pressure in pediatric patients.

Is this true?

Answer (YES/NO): YES